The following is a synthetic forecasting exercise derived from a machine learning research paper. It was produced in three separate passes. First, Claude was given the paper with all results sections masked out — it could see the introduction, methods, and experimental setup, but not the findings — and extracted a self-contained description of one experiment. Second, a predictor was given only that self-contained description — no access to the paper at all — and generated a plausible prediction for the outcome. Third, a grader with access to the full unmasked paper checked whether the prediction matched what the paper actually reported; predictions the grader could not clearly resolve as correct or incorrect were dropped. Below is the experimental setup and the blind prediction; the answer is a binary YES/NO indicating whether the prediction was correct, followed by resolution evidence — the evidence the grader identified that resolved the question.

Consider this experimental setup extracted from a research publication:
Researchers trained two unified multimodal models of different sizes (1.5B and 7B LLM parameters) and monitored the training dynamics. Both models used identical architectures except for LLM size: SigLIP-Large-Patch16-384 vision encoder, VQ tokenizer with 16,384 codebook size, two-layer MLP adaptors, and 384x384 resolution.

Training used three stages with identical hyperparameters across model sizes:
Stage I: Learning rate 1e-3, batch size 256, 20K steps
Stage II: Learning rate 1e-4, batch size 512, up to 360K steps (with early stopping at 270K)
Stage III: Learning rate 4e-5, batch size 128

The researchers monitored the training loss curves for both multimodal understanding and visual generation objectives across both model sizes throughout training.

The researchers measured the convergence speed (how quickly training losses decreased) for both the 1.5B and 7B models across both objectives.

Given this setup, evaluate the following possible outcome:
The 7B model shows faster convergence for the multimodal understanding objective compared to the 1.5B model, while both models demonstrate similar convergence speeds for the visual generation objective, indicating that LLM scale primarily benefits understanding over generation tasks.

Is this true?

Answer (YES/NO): NO